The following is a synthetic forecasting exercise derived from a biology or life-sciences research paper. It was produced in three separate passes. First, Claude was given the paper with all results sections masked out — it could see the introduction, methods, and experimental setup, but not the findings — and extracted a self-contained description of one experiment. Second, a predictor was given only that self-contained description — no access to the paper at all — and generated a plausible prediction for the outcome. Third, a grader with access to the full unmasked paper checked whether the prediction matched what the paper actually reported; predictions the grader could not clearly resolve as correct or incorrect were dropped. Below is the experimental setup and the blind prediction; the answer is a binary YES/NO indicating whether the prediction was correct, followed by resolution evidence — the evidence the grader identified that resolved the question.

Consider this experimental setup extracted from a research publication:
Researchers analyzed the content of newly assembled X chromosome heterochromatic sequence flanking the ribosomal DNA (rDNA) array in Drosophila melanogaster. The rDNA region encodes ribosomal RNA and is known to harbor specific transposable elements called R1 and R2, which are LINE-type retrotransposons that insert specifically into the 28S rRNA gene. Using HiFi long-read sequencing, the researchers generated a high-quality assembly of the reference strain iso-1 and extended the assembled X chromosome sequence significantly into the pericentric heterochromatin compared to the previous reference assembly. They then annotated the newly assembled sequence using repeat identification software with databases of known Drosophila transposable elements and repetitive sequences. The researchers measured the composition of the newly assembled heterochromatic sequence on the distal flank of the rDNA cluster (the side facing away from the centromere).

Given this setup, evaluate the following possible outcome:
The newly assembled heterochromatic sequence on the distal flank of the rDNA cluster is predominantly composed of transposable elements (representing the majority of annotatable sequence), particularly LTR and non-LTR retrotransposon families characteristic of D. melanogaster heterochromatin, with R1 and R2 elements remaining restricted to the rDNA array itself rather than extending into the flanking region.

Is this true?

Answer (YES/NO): NO